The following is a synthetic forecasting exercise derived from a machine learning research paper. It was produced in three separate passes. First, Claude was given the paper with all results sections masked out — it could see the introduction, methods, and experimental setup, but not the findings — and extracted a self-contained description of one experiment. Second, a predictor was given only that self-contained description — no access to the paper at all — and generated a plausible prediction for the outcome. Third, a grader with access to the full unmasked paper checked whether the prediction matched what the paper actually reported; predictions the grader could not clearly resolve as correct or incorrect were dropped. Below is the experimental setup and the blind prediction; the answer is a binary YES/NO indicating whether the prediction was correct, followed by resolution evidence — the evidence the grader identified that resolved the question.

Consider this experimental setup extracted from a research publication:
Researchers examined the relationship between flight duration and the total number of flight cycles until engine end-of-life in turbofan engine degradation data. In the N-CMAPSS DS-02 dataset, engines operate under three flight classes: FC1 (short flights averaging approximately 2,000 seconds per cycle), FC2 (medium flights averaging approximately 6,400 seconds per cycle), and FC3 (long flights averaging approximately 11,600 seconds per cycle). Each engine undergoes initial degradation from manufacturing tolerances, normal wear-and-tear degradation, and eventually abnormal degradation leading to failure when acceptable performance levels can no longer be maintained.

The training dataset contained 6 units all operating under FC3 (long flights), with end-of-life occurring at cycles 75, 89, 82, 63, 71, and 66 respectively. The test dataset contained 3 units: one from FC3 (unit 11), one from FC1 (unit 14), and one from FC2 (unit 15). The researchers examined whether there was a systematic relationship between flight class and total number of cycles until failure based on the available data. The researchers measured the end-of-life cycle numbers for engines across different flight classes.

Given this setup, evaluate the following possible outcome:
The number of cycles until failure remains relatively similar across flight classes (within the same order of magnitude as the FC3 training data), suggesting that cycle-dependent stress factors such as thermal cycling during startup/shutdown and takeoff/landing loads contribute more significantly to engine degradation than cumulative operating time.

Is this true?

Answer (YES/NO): YES